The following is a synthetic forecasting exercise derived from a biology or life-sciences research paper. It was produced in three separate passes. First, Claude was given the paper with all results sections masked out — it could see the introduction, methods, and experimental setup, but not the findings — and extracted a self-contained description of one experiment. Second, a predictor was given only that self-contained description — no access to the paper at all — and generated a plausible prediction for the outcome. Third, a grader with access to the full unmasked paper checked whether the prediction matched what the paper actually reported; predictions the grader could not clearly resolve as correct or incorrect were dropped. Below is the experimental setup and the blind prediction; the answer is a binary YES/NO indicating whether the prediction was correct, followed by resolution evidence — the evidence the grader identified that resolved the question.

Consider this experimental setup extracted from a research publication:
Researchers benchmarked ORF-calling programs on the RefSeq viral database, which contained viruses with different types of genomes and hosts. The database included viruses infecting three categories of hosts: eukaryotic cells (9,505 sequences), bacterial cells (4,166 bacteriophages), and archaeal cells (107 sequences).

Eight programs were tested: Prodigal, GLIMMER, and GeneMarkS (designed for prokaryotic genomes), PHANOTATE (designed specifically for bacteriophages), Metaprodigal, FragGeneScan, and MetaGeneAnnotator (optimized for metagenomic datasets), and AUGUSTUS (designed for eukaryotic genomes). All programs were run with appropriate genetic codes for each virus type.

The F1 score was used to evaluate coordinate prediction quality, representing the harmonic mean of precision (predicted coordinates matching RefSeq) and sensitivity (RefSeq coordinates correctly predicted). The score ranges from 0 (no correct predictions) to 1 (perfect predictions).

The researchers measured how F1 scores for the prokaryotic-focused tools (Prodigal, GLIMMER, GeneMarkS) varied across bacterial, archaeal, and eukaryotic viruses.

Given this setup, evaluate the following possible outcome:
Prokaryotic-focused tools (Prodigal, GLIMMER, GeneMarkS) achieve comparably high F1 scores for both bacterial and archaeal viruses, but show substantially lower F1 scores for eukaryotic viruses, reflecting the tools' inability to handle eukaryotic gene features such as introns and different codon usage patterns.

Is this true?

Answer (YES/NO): NO